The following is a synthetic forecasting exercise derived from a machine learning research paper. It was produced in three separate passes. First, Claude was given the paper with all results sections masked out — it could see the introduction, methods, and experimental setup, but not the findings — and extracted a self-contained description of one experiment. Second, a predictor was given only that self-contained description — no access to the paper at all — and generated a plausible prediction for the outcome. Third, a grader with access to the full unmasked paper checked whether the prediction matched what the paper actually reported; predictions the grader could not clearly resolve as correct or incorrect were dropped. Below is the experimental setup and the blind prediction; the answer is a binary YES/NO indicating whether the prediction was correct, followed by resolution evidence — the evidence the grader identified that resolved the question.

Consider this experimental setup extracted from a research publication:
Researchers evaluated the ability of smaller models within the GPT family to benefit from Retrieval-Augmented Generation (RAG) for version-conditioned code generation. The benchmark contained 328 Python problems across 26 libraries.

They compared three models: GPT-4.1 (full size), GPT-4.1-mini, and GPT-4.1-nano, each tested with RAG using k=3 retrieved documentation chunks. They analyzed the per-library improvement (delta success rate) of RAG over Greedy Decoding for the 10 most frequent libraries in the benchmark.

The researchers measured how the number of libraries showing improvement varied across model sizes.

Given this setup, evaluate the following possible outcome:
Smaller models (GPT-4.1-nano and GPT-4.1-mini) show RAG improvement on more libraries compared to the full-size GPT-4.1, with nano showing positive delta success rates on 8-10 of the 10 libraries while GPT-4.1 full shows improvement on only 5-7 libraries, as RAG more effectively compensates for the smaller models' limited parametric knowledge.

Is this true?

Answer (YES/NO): NO